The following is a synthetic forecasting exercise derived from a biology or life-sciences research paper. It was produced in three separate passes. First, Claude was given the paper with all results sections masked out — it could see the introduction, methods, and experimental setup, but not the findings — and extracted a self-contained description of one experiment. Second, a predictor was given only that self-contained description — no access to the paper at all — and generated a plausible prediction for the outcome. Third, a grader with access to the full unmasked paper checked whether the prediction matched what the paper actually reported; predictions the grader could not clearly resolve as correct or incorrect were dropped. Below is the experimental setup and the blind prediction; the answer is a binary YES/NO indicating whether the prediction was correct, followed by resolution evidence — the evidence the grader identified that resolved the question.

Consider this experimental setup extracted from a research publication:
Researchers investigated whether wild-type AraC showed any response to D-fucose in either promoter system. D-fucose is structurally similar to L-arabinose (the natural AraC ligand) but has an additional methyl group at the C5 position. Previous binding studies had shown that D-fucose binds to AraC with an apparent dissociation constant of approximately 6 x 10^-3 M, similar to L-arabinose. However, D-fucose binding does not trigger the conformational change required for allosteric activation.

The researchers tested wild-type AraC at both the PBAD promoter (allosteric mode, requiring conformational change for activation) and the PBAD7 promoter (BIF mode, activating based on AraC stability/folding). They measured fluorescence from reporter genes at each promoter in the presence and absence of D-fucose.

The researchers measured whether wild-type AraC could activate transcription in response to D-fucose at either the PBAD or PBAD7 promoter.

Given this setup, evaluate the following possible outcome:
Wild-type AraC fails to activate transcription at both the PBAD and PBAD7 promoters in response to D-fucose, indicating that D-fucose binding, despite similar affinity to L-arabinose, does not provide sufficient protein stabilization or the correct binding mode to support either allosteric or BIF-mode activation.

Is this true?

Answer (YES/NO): NO